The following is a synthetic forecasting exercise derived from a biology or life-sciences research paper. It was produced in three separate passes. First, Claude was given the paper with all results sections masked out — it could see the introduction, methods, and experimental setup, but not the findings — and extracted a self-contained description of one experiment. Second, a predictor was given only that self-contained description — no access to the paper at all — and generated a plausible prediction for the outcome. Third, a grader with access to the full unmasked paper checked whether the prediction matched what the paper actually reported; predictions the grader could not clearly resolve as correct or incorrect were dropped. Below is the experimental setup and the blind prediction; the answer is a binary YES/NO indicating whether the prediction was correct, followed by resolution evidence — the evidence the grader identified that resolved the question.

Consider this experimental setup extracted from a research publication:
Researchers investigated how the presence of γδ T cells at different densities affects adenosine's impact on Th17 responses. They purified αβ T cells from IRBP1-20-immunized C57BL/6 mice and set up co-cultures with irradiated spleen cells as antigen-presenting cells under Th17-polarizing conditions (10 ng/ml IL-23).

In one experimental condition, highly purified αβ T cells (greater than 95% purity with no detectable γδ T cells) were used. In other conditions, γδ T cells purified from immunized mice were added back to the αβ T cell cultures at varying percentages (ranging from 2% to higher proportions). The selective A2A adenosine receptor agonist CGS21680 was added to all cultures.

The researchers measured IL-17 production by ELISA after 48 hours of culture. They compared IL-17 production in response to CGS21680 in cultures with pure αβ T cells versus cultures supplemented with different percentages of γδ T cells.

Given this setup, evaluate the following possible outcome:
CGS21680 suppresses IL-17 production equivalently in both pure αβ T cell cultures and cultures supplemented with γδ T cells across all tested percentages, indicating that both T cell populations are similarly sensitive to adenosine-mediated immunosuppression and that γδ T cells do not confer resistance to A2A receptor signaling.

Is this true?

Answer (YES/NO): NO